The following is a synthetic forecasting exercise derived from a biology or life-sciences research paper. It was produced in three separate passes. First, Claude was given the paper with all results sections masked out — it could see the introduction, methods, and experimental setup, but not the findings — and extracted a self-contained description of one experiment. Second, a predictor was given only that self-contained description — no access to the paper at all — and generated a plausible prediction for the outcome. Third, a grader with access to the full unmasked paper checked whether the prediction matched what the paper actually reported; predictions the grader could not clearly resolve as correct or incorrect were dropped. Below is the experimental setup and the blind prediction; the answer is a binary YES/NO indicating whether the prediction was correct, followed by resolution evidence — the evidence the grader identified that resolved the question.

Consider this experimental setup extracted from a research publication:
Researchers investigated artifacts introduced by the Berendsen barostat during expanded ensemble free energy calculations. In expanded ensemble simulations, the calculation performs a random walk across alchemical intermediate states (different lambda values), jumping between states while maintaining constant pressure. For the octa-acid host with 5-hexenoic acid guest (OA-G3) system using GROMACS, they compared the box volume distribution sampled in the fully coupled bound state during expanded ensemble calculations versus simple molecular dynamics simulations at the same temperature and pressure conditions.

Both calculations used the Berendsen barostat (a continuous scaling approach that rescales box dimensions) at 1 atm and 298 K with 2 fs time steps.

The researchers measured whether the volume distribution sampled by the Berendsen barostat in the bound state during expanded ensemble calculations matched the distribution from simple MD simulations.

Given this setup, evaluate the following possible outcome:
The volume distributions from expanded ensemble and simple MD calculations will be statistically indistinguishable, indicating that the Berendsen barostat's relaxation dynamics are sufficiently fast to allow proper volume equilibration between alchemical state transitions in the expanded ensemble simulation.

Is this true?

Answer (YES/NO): NO